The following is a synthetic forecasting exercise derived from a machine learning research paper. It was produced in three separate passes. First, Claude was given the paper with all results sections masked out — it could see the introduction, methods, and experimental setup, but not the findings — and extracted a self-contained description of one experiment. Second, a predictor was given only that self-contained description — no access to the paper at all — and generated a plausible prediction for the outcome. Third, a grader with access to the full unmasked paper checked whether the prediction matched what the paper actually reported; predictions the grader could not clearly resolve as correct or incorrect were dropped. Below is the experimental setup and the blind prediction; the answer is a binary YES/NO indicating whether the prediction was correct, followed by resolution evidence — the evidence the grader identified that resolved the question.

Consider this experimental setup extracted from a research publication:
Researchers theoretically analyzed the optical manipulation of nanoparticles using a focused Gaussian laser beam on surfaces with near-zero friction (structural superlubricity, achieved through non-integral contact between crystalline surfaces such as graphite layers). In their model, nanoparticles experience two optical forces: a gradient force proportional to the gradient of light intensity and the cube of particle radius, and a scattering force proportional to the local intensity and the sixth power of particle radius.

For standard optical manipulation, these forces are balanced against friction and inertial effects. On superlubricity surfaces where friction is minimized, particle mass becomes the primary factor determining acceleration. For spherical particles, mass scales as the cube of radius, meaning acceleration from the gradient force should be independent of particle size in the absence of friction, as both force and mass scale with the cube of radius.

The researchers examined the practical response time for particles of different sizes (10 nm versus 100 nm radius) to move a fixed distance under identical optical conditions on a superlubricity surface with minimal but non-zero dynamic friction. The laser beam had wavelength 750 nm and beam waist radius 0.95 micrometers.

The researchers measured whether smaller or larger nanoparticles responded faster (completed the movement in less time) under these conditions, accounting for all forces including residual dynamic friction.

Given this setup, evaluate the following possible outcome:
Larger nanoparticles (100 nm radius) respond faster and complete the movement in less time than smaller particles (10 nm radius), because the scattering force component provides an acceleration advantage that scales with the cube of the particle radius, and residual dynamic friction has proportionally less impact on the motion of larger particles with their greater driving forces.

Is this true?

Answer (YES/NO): NO